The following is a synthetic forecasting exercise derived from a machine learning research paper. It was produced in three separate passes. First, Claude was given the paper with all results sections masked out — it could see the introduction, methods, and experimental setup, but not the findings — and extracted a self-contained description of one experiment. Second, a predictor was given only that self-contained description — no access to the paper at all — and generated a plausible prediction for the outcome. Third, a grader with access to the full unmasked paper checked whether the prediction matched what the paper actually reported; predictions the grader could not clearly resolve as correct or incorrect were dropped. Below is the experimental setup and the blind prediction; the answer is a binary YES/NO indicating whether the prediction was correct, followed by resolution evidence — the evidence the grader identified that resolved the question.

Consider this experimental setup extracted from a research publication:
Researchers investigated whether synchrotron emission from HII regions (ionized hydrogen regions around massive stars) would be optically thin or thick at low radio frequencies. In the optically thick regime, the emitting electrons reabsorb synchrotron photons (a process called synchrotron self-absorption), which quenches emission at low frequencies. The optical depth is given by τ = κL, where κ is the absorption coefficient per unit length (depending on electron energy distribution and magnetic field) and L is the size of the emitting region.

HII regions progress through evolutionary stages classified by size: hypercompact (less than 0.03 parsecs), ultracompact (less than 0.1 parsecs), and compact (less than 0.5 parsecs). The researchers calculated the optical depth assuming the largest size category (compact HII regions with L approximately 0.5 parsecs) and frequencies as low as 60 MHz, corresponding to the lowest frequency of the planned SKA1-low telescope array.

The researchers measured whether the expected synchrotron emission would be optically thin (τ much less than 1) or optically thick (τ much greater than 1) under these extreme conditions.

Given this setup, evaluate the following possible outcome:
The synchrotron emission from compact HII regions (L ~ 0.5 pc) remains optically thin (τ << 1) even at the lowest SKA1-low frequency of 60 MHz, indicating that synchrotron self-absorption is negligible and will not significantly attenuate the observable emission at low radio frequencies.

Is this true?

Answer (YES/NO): YES